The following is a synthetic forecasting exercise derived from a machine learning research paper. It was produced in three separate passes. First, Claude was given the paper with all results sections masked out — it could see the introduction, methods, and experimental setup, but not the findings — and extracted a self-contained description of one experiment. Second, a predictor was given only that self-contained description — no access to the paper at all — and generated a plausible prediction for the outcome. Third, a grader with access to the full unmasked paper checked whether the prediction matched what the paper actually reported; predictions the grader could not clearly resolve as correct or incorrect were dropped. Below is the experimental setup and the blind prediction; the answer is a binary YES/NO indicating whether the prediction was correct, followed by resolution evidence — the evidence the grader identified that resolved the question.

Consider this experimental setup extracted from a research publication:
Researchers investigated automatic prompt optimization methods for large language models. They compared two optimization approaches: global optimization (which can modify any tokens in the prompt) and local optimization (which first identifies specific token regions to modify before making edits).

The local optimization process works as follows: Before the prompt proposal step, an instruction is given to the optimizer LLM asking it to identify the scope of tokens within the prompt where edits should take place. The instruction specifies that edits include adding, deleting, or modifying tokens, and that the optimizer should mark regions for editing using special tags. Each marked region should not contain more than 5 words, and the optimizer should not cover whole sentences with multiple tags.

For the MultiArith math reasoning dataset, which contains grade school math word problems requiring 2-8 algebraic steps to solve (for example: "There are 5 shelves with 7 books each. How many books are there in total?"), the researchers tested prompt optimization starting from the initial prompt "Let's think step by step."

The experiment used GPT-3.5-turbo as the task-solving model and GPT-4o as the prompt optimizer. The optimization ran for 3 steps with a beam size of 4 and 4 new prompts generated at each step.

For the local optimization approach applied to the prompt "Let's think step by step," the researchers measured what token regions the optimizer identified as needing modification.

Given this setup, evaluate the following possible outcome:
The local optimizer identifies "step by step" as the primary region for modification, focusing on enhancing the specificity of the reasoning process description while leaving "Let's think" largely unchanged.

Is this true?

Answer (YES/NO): NO